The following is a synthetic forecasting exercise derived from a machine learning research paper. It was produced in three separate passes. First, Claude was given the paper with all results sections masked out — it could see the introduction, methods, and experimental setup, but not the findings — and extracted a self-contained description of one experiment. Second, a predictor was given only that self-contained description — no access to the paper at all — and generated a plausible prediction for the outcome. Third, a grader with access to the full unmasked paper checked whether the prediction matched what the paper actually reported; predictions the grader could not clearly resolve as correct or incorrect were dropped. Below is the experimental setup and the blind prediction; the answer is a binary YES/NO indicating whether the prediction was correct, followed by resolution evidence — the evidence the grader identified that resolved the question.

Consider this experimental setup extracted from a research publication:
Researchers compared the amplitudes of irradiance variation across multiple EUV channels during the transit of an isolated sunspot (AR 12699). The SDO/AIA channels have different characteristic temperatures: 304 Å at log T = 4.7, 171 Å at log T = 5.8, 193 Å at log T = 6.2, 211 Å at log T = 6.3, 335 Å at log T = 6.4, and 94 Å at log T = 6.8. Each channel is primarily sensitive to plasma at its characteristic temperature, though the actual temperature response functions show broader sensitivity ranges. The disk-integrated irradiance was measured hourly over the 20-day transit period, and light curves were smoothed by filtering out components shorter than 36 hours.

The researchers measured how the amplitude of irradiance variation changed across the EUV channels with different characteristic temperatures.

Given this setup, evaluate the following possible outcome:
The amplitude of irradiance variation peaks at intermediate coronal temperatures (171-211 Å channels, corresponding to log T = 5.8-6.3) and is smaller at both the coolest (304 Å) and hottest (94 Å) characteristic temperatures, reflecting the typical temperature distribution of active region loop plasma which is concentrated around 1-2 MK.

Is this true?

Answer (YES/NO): NO